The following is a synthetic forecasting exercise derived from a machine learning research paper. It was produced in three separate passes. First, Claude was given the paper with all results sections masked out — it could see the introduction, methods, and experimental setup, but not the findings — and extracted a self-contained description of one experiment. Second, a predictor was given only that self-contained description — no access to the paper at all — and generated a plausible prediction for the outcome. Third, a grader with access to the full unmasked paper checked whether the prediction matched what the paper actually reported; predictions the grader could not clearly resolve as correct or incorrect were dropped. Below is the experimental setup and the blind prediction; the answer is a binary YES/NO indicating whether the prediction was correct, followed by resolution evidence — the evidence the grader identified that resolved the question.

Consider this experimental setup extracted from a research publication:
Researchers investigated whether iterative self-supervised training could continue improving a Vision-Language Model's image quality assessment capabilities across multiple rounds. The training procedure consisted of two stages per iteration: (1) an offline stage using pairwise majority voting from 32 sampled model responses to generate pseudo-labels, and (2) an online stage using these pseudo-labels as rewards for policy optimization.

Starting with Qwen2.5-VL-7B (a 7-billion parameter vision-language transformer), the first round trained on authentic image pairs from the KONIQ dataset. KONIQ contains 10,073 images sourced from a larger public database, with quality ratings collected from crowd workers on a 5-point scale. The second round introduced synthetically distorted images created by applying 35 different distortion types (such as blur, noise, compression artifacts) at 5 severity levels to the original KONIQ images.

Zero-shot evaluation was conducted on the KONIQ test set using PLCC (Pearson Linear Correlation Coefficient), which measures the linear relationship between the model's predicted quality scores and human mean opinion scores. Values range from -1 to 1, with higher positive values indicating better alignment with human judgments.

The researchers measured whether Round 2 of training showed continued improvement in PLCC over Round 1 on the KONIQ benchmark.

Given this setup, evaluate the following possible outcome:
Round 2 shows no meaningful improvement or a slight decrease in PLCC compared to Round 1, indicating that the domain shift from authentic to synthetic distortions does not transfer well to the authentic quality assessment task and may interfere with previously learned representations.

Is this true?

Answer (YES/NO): YES